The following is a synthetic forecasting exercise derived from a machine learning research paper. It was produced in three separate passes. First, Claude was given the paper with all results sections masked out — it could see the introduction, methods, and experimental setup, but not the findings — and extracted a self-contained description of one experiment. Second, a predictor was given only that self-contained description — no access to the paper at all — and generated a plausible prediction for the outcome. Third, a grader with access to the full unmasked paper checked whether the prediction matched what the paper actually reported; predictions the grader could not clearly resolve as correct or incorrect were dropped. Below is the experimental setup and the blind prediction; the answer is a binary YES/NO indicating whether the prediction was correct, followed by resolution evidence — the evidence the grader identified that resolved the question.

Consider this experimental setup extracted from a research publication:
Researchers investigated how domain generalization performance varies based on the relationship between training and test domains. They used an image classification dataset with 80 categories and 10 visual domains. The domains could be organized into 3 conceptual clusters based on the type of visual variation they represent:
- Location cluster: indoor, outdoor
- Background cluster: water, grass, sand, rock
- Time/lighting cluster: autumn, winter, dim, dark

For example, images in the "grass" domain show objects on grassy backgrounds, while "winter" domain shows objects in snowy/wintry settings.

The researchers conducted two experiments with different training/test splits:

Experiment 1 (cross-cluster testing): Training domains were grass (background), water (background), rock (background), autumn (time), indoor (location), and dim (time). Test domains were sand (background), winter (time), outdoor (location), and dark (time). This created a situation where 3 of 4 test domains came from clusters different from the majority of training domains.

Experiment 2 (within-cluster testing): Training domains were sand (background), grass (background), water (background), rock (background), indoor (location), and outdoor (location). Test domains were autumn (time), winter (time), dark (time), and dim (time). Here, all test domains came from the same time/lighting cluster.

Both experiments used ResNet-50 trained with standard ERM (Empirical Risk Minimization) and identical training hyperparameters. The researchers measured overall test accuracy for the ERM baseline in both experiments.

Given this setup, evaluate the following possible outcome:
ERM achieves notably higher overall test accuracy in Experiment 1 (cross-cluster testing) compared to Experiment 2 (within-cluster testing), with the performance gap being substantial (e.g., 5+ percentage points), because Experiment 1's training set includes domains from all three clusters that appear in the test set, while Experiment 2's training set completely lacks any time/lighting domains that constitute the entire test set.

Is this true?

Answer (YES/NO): NO